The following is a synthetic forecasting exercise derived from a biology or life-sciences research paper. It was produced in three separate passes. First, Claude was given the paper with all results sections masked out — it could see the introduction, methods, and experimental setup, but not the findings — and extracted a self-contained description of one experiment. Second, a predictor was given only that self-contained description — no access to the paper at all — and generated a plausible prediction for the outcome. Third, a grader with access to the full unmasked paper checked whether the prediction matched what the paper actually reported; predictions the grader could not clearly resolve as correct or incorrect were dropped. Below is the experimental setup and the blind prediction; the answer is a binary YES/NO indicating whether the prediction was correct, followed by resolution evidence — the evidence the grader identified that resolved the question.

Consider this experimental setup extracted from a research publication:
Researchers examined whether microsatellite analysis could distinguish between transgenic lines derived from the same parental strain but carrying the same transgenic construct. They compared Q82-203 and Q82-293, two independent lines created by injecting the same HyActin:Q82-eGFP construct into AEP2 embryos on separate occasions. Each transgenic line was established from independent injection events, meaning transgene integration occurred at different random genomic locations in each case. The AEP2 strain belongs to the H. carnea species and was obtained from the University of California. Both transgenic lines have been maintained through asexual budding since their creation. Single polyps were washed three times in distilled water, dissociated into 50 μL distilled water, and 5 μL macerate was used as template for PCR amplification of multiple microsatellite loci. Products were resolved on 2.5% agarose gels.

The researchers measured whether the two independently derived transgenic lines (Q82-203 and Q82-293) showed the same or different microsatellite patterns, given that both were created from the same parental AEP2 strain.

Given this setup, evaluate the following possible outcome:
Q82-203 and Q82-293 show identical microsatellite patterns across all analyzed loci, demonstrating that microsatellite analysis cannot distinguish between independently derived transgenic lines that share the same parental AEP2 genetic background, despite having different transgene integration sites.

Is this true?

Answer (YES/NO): NO